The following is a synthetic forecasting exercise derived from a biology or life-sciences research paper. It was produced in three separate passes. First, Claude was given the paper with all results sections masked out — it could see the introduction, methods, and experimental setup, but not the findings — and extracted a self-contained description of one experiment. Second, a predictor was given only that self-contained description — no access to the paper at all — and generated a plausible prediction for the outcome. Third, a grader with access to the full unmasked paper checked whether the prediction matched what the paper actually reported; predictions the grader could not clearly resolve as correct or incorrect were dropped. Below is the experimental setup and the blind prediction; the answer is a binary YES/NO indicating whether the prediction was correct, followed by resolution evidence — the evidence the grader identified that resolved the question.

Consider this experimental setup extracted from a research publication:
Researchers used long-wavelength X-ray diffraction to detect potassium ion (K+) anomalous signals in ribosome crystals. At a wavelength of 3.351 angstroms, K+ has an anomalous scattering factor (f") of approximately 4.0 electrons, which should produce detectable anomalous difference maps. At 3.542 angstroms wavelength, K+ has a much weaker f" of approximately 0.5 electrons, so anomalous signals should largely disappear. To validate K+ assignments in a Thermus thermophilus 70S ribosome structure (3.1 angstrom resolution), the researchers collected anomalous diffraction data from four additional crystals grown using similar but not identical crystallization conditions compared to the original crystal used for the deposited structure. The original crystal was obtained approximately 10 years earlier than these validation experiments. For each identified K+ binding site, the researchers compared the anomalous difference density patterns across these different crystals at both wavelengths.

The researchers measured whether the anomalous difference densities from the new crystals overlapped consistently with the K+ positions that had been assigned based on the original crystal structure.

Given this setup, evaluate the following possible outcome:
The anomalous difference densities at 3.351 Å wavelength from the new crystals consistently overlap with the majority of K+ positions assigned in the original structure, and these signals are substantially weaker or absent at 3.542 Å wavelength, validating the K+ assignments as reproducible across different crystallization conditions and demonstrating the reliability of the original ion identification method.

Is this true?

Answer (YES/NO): NO